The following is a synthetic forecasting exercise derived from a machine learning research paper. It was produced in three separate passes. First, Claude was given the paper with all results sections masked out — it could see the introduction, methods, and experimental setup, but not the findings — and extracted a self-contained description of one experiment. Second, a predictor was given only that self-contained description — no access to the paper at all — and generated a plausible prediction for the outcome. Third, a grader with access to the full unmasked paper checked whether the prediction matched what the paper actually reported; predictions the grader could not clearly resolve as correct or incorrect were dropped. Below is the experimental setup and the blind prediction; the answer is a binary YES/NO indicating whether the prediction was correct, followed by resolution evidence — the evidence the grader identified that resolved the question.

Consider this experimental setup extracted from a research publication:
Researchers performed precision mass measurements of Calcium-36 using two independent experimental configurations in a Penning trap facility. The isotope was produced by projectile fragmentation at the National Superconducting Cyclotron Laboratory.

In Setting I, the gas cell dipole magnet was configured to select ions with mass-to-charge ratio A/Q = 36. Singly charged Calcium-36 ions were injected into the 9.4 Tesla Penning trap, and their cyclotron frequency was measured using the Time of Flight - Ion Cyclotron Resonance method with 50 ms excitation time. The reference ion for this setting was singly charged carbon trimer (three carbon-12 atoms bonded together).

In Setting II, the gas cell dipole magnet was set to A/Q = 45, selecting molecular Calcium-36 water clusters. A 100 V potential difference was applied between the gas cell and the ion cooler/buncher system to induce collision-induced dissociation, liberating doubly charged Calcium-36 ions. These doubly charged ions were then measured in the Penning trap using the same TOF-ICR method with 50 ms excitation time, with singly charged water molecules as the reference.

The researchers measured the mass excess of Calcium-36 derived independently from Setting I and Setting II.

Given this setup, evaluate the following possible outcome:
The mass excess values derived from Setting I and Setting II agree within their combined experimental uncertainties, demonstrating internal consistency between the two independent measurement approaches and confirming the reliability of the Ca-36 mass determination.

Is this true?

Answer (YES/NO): YES